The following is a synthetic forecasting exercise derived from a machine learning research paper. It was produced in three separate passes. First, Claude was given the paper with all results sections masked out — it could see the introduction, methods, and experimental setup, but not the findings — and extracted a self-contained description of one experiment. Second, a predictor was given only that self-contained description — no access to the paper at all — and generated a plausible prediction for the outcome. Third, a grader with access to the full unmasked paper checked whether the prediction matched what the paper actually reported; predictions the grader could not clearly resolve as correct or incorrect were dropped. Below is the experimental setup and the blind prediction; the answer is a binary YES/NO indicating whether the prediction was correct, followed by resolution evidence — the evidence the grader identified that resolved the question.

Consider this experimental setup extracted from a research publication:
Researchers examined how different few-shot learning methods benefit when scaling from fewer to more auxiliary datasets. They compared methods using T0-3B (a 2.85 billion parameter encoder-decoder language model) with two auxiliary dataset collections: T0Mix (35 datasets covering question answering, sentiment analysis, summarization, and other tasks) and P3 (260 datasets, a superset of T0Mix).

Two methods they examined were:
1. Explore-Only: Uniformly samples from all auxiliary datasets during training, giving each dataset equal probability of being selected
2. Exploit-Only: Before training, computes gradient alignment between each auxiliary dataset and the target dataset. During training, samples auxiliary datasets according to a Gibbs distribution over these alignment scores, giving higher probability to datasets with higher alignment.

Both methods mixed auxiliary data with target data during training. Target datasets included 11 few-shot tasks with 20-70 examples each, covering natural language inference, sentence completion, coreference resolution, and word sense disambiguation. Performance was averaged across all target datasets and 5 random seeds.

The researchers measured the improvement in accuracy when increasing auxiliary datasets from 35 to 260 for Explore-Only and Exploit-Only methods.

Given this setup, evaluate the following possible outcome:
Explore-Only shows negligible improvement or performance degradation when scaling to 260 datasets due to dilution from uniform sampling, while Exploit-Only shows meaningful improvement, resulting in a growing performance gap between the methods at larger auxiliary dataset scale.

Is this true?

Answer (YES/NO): NO